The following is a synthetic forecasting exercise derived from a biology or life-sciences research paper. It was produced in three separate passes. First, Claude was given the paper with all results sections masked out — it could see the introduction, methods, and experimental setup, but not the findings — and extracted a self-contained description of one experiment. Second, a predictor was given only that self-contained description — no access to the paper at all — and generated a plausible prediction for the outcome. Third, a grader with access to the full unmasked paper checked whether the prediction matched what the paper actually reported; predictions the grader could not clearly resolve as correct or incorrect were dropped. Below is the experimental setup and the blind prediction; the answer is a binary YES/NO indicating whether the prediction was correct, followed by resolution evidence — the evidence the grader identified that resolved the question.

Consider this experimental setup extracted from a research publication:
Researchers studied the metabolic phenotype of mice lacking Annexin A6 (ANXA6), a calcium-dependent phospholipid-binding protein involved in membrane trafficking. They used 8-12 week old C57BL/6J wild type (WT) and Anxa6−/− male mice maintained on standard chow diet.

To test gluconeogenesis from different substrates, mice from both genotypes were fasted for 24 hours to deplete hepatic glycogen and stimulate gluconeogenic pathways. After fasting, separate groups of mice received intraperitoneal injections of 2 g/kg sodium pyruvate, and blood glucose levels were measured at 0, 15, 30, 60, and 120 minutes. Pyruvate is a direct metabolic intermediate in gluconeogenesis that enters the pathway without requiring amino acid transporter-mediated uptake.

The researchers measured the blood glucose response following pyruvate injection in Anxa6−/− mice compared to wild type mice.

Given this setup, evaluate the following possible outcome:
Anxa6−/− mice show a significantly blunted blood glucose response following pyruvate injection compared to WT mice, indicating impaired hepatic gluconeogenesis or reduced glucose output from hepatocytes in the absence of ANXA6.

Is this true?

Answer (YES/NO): NO